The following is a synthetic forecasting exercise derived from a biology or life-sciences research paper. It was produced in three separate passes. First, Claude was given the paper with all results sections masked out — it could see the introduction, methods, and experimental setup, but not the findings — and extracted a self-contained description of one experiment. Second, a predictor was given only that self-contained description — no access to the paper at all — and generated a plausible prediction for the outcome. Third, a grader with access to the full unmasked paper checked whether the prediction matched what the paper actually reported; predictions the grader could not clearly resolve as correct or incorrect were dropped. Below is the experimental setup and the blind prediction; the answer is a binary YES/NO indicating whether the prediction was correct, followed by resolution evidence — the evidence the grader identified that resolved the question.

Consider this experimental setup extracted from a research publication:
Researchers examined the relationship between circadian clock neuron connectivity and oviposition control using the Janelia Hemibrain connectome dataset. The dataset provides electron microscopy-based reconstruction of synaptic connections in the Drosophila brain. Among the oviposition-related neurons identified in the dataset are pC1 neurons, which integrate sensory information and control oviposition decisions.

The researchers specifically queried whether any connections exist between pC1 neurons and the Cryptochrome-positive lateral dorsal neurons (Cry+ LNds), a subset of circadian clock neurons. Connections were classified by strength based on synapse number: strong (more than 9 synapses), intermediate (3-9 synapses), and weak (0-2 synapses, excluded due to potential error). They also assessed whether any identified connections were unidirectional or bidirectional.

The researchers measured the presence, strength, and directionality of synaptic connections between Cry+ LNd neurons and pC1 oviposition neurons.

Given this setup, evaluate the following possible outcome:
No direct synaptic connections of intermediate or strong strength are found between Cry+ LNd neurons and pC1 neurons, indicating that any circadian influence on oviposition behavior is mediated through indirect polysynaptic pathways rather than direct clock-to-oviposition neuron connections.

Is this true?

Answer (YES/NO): NO